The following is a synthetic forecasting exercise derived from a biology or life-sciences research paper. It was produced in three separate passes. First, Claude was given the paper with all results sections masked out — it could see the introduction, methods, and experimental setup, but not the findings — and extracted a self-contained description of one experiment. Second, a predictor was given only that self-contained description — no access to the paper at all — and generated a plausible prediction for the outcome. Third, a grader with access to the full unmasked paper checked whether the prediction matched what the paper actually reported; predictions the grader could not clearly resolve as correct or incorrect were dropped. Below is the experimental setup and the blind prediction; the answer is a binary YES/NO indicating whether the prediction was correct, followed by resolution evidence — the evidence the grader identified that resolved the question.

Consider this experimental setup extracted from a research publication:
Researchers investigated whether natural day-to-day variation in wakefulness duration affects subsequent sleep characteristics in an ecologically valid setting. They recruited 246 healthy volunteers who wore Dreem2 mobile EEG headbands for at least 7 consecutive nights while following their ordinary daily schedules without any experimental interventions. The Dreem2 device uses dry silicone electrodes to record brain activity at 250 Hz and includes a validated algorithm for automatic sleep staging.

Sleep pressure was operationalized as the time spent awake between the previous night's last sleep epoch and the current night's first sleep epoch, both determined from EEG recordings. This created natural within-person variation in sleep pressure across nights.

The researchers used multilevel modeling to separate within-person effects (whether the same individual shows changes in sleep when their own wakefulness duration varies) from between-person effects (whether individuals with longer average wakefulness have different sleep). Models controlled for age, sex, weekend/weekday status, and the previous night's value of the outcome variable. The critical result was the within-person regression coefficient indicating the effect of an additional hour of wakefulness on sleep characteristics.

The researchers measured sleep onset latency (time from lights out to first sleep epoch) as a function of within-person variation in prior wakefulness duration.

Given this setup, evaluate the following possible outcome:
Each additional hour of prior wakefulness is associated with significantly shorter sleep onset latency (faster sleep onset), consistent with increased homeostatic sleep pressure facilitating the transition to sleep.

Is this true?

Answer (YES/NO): YES